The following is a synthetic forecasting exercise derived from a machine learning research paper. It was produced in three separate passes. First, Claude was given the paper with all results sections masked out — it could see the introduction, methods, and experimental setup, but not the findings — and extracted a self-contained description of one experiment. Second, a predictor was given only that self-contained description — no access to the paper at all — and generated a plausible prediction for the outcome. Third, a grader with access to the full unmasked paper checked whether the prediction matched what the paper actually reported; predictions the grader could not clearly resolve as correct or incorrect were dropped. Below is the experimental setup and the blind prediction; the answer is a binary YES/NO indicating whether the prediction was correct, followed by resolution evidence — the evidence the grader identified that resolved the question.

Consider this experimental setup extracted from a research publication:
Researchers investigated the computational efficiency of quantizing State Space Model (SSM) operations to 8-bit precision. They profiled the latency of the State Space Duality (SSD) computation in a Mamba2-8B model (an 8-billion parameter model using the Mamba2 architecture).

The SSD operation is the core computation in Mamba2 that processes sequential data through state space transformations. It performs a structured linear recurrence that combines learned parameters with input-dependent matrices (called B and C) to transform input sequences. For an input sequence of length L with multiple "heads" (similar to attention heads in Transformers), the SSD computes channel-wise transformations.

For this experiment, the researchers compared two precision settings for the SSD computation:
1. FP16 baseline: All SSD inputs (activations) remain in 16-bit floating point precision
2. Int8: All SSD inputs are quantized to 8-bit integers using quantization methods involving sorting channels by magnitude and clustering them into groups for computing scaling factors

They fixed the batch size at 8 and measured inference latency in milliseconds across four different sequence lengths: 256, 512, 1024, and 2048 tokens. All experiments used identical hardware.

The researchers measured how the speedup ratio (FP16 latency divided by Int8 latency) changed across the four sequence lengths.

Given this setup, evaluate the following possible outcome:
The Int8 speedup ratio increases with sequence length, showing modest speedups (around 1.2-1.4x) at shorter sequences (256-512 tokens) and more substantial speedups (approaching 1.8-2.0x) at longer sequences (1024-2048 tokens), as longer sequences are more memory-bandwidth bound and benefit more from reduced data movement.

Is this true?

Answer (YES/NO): NO